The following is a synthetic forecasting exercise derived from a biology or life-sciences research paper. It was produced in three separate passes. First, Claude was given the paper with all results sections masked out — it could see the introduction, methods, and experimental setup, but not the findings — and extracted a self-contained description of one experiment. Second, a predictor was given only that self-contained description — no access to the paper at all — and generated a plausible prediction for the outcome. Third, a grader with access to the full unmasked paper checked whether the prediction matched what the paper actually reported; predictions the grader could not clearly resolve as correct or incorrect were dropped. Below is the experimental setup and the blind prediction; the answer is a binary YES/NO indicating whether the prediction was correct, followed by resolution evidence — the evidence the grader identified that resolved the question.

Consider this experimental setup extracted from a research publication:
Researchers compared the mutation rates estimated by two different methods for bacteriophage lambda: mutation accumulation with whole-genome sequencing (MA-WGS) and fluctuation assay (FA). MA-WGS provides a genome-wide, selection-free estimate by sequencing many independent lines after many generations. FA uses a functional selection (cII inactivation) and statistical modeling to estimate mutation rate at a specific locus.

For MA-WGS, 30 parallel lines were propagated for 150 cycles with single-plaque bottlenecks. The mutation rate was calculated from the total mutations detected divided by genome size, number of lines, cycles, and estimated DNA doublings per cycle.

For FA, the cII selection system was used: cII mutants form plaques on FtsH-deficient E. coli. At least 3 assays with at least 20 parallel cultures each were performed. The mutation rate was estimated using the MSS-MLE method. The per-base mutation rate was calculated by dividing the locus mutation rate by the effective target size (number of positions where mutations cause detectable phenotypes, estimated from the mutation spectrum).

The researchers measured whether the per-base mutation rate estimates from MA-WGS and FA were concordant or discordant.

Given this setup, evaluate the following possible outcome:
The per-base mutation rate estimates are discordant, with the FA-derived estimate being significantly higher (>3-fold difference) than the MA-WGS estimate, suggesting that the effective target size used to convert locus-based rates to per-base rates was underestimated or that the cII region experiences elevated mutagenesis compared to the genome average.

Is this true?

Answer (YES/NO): NO